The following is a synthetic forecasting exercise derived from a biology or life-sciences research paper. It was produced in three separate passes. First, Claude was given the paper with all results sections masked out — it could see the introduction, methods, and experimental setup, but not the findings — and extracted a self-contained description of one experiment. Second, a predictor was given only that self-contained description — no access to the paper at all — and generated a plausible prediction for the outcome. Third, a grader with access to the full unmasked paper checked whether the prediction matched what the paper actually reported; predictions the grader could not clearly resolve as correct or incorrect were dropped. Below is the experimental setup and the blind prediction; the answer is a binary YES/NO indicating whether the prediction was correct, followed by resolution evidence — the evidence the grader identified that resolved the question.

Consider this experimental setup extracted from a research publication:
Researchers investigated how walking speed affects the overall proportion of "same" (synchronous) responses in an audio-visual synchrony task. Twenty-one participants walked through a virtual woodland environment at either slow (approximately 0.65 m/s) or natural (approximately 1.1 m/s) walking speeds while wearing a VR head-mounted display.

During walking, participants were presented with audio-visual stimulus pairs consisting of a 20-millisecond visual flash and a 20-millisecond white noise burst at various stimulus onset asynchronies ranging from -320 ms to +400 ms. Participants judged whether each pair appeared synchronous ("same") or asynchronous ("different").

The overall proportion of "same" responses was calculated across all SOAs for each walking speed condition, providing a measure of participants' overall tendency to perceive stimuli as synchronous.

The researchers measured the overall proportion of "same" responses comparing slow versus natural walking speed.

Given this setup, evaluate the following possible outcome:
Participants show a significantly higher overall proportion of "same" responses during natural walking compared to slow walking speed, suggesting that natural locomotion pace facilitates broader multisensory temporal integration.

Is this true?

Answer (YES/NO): NO